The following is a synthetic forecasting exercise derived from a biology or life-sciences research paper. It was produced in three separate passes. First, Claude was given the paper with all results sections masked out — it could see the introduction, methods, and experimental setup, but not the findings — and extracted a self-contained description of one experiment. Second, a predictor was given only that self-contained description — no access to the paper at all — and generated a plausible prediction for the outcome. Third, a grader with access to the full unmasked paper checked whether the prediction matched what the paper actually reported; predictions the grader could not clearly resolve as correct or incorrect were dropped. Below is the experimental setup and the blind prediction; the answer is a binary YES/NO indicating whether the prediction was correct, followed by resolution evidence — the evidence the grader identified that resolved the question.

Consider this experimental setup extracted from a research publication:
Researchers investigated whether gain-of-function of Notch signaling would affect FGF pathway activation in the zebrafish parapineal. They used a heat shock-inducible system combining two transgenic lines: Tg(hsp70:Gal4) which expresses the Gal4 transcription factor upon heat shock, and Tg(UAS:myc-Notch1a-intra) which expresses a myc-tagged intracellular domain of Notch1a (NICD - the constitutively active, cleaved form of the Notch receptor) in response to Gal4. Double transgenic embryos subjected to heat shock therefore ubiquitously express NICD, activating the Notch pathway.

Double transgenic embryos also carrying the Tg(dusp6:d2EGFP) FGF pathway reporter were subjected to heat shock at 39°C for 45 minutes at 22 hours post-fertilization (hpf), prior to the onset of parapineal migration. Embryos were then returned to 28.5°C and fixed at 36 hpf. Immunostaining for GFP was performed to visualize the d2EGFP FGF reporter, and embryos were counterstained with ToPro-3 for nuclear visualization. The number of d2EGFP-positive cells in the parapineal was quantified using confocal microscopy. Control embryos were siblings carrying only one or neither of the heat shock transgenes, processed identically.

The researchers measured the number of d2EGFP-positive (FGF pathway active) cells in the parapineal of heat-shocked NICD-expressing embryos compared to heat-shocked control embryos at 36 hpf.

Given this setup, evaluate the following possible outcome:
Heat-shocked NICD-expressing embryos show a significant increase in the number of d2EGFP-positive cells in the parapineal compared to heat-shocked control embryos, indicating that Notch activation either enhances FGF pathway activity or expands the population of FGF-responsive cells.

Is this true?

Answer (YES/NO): NO